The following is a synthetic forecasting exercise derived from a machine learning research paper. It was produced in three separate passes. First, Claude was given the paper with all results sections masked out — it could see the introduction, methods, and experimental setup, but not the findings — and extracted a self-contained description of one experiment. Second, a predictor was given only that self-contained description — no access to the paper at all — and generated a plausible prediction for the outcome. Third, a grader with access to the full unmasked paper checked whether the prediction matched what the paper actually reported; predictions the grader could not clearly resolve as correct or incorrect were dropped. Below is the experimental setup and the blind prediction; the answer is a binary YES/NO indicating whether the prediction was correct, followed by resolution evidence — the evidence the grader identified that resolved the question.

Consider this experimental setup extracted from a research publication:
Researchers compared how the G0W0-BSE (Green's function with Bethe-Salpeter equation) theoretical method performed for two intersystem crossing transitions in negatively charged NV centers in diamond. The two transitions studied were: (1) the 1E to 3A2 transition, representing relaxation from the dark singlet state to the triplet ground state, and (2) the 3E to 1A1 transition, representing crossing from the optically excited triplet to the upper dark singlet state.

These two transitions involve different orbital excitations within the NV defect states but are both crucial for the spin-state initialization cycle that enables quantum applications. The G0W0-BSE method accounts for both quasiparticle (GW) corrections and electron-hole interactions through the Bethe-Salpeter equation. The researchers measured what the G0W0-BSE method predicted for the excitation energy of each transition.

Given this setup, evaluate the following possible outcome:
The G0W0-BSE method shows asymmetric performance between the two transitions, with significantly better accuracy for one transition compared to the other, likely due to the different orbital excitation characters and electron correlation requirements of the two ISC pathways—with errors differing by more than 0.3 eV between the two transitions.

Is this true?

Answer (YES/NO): YES